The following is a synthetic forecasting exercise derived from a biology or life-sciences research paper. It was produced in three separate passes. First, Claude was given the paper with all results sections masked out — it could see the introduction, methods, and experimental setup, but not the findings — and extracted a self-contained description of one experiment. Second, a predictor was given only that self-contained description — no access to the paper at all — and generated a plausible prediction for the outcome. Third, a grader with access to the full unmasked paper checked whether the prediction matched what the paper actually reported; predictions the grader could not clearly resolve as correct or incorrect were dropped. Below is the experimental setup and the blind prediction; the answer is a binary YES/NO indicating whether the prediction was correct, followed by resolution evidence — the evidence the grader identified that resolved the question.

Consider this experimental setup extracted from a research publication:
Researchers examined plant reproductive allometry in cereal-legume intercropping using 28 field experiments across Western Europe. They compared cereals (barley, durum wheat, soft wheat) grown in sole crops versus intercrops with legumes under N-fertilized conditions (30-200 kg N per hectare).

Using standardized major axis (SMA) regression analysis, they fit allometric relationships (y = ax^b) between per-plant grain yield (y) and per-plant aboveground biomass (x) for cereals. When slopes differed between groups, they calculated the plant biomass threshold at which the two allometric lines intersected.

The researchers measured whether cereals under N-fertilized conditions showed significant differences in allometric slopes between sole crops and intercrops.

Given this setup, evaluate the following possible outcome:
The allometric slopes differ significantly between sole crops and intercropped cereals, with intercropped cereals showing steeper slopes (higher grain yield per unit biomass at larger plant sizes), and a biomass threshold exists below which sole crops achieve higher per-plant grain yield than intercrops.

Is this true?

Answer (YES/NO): YES